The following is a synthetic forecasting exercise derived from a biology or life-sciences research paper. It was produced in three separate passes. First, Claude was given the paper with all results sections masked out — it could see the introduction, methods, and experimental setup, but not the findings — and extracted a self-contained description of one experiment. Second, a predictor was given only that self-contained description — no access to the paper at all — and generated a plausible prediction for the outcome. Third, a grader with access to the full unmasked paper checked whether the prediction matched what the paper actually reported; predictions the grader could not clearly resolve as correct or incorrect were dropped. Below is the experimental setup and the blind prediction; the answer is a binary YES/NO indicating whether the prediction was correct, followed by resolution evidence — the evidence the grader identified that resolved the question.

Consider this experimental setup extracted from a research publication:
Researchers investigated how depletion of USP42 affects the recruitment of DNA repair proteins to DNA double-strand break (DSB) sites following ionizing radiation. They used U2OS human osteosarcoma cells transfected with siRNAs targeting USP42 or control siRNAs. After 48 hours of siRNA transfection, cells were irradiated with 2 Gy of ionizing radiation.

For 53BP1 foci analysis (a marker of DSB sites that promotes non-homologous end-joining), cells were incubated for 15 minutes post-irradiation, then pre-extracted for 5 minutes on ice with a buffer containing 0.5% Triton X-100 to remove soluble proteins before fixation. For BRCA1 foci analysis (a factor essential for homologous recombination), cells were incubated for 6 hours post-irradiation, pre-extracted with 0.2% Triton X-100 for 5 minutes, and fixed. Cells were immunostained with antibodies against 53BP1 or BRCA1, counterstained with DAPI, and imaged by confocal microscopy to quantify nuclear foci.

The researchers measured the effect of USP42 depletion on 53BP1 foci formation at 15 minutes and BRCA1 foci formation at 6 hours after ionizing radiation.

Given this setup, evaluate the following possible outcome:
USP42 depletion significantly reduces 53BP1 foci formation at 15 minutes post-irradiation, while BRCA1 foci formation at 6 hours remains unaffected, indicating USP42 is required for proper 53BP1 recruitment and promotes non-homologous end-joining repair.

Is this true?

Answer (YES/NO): NO